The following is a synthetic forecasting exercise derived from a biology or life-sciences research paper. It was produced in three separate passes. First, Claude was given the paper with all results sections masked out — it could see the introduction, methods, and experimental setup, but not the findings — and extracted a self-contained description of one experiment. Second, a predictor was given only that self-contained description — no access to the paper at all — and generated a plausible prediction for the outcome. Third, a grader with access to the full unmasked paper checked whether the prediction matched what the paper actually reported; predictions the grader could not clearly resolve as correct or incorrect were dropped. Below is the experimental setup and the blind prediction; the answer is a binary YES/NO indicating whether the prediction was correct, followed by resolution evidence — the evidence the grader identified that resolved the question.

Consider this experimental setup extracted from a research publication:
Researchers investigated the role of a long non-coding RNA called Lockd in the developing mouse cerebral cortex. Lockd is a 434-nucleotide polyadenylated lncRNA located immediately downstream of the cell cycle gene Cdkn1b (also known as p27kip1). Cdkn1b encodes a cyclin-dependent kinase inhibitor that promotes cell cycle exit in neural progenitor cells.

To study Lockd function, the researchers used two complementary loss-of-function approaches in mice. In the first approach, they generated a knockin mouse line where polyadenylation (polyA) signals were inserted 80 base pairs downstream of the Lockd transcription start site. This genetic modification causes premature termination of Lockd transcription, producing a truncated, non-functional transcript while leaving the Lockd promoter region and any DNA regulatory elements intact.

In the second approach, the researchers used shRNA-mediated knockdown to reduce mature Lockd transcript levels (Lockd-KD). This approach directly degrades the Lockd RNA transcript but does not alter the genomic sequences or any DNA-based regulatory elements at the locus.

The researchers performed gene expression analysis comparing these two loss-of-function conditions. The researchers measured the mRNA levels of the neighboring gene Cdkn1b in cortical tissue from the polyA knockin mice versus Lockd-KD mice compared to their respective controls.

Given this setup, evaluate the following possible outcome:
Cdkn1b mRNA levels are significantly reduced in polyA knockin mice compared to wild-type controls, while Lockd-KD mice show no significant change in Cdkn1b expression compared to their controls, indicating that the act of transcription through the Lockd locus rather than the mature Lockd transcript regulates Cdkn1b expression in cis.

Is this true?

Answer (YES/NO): YES